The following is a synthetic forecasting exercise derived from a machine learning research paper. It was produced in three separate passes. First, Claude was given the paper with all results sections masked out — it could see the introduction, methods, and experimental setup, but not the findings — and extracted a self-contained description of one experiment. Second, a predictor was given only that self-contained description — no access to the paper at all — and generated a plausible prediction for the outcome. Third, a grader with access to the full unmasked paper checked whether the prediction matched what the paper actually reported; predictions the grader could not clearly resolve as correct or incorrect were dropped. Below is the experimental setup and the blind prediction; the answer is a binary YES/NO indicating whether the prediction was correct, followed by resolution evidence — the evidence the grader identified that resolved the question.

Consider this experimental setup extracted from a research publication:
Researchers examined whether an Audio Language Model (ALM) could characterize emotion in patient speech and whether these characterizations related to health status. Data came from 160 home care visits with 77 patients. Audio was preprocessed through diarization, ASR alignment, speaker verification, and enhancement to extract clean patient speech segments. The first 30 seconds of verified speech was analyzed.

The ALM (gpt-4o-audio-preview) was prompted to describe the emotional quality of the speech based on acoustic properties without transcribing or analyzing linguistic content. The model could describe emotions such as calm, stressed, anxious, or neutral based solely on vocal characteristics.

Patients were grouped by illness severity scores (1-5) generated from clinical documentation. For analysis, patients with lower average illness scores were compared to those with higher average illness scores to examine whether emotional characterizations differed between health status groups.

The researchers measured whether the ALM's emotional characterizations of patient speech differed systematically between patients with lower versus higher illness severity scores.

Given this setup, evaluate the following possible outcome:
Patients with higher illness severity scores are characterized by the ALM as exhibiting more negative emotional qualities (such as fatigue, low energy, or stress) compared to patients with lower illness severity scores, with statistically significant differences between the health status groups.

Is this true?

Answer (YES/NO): NO